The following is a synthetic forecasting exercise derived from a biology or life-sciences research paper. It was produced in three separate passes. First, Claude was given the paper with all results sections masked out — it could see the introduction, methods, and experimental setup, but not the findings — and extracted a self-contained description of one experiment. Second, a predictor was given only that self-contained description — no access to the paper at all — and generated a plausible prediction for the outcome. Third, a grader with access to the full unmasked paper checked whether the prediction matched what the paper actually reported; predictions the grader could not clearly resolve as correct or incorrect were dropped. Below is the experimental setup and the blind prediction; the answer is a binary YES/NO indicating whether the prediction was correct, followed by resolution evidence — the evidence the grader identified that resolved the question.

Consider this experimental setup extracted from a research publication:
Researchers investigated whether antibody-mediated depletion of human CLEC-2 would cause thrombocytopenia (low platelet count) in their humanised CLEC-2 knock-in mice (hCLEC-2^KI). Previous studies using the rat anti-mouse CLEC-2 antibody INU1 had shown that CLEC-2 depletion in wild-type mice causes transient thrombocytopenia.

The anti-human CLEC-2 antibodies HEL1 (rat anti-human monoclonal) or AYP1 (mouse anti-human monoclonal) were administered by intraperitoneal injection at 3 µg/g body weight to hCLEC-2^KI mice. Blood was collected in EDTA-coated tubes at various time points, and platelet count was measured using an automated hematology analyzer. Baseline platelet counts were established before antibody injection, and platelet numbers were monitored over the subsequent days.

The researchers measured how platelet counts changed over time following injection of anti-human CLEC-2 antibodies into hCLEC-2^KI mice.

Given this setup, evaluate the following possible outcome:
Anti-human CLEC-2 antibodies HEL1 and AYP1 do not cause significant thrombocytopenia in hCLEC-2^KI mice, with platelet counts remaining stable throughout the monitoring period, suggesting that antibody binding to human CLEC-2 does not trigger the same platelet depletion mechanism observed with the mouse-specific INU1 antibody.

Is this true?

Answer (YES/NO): NO